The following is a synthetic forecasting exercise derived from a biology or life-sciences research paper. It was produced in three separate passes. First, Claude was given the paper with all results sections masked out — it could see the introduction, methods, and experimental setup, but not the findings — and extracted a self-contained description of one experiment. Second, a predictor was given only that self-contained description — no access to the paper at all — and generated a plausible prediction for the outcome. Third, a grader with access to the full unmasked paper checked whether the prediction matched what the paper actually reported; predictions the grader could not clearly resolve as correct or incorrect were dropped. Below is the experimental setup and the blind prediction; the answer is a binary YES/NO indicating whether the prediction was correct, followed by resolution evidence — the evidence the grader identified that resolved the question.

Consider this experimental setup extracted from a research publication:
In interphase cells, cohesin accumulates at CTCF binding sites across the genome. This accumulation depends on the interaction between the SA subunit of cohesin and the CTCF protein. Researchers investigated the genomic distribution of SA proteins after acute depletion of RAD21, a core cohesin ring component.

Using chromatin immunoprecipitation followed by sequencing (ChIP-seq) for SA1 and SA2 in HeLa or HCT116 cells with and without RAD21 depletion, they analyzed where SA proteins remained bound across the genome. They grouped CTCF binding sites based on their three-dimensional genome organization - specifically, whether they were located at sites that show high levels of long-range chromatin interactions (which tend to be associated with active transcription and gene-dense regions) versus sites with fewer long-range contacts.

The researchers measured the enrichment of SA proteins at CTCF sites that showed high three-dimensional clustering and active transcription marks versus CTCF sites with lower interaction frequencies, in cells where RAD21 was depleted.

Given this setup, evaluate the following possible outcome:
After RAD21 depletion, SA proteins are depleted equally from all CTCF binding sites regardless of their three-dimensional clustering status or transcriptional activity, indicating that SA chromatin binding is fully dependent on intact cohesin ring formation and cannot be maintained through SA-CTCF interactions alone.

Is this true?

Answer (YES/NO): NO